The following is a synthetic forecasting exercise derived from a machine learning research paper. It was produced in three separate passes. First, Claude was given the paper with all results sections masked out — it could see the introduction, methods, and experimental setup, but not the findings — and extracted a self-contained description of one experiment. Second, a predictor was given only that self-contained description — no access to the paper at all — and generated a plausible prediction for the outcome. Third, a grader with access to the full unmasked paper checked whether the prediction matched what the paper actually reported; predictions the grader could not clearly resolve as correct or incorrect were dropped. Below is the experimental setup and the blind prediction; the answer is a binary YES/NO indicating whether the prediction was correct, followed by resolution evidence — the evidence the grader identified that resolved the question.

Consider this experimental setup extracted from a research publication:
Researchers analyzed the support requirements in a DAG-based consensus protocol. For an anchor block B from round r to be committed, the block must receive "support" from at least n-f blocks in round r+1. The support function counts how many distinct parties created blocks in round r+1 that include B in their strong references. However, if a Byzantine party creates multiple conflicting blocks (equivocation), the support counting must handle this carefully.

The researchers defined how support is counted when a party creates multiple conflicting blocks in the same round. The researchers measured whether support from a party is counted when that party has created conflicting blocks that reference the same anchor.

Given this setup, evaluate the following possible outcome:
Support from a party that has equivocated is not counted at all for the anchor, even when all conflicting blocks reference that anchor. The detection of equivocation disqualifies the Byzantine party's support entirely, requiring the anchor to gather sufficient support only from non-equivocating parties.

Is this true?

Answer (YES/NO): NO